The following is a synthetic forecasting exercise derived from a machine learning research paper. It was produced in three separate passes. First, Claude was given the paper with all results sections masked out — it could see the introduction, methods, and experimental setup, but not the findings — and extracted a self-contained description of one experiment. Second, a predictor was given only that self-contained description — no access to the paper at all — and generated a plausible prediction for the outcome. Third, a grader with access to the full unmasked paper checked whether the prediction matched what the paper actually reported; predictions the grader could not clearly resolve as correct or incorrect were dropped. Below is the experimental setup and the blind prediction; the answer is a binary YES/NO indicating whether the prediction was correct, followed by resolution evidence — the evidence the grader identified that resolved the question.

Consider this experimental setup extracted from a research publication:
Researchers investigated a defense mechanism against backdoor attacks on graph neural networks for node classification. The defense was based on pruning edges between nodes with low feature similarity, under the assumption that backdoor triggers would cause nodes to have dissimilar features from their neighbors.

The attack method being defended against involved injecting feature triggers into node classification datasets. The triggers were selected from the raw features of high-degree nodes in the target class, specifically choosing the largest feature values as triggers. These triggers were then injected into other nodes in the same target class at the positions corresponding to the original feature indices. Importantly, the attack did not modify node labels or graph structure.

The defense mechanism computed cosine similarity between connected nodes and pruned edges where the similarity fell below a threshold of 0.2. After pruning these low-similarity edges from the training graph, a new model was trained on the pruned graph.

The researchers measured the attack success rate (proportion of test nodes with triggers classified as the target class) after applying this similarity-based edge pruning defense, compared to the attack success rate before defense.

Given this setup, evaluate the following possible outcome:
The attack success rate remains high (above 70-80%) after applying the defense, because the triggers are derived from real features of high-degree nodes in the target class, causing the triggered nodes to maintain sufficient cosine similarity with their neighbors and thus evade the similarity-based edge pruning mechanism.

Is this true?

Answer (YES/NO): YES